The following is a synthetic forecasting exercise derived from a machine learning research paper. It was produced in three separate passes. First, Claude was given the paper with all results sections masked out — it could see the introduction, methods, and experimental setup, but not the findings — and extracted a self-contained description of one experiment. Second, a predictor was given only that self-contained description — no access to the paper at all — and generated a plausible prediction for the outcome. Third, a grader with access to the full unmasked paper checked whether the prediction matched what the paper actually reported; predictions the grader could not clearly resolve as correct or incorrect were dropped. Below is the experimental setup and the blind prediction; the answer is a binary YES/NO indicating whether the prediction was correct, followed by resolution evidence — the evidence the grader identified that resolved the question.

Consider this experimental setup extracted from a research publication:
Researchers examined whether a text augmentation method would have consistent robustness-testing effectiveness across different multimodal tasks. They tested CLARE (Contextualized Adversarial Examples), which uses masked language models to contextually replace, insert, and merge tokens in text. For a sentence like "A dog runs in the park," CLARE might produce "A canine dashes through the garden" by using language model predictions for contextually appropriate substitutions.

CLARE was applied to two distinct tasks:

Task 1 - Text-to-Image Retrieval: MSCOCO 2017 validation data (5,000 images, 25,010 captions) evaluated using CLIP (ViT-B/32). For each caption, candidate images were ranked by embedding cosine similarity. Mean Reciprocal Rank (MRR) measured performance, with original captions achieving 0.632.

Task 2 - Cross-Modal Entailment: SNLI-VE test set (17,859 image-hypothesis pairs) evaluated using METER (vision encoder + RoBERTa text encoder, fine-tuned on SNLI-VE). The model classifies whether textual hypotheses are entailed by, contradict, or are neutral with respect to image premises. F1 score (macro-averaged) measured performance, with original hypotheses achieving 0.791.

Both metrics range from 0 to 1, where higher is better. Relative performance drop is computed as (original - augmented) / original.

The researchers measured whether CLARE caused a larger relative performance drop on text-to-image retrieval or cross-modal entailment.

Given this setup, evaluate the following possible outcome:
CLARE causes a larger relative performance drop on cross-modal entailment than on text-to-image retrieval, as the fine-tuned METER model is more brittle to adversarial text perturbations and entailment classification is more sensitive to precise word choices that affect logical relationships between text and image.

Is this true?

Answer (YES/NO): YES